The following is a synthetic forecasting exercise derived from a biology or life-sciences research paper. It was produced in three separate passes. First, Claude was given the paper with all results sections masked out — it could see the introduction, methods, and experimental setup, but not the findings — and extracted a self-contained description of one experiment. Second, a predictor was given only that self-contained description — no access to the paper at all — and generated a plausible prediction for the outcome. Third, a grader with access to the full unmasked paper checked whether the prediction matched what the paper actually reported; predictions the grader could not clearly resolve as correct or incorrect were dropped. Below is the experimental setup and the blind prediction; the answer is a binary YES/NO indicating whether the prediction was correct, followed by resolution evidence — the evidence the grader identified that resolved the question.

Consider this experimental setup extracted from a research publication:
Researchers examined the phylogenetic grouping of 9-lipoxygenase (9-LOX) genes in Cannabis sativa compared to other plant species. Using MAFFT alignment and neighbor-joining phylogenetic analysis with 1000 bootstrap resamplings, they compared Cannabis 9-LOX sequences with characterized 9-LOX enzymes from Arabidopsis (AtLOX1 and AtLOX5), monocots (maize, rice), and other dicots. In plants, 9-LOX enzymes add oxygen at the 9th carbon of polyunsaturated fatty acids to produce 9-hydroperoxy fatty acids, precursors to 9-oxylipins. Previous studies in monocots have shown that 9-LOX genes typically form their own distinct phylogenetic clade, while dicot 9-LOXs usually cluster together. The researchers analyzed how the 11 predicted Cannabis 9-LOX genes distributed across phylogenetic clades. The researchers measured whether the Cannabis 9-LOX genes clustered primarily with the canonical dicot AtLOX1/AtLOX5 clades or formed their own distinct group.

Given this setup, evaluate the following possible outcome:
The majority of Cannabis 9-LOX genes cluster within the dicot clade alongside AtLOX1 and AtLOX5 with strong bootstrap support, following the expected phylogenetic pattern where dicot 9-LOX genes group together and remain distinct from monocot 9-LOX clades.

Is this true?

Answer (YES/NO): NO